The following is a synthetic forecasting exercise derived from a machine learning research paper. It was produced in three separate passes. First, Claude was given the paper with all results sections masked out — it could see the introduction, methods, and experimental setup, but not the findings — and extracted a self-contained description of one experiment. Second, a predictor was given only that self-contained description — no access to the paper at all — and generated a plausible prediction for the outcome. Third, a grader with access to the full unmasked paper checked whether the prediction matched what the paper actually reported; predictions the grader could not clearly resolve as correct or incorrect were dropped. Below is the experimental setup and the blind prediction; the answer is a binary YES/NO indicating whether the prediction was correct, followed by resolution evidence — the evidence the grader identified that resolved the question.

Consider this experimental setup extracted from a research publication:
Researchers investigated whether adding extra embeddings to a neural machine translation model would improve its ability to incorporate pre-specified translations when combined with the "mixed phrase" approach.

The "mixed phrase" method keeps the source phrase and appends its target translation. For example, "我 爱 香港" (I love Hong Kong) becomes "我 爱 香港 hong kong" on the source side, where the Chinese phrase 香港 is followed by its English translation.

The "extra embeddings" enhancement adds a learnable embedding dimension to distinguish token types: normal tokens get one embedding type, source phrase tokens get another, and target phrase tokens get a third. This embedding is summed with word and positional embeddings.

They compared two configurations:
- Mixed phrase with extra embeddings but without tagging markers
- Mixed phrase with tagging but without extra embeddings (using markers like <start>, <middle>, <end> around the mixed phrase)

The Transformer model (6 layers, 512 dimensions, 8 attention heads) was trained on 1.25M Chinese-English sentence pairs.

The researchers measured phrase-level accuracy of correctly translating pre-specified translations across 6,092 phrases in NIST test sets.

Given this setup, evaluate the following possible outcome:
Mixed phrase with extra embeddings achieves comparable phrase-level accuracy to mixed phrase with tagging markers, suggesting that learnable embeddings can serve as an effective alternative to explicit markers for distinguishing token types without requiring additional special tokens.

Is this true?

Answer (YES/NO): NO